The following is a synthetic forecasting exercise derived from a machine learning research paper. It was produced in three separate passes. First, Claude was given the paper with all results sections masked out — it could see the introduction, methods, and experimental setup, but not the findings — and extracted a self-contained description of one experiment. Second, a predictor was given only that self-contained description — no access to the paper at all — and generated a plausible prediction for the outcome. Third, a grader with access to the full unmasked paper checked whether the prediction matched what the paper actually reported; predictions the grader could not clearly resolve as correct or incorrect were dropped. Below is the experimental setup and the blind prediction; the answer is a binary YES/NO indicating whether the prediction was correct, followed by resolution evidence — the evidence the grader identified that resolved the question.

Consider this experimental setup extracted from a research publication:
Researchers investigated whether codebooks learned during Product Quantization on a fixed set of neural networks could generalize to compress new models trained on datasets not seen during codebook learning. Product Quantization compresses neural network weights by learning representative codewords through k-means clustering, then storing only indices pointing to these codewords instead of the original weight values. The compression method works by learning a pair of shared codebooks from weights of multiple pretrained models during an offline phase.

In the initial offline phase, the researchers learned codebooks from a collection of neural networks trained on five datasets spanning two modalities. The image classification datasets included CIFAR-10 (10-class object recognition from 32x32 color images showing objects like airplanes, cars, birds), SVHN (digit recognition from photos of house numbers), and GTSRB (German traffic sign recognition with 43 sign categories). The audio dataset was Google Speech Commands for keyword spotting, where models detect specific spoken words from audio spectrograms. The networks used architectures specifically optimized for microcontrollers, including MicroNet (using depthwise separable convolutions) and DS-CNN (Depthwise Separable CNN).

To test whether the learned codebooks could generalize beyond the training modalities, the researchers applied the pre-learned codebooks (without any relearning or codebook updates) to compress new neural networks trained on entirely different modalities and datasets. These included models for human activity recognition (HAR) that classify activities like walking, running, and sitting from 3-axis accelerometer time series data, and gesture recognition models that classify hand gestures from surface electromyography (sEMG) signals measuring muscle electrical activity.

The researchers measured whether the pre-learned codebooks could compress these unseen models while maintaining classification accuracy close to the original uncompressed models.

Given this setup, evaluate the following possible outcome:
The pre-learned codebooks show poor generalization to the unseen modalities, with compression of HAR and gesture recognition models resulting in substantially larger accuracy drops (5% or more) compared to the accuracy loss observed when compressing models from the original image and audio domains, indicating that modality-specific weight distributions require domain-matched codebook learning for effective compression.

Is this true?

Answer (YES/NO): NO